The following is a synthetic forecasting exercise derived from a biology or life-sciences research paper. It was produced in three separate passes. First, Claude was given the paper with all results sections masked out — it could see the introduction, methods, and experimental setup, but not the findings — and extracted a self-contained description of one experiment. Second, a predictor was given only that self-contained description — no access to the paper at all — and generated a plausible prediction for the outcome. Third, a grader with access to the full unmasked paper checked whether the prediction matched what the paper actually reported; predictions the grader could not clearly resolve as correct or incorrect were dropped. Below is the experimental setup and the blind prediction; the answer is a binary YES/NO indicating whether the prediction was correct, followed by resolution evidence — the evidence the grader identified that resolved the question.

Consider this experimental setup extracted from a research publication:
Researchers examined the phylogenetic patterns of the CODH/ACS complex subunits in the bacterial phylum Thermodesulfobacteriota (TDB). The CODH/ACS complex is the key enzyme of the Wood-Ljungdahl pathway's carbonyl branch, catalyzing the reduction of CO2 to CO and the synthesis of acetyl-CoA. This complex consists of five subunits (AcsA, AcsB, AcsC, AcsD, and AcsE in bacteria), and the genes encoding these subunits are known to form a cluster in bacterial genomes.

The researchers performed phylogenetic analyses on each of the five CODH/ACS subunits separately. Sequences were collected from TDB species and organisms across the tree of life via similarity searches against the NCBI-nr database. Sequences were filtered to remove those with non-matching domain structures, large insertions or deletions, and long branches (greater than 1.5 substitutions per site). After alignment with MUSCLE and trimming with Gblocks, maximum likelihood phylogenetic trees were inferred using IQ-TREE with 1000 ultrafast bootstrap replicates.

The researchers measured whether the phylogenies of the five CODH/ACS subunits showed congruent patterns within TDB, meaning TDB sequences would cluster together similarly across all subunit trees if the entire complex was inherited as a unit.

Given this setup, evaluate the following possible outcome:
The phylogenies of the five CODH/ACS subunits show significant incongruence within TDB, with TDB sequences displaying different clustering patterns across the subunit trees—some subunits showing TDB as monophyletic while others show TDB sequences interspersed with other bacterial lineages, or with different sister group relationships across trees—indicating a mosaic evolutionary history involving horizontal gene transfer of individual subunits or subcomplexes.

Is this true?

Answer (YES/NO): NO